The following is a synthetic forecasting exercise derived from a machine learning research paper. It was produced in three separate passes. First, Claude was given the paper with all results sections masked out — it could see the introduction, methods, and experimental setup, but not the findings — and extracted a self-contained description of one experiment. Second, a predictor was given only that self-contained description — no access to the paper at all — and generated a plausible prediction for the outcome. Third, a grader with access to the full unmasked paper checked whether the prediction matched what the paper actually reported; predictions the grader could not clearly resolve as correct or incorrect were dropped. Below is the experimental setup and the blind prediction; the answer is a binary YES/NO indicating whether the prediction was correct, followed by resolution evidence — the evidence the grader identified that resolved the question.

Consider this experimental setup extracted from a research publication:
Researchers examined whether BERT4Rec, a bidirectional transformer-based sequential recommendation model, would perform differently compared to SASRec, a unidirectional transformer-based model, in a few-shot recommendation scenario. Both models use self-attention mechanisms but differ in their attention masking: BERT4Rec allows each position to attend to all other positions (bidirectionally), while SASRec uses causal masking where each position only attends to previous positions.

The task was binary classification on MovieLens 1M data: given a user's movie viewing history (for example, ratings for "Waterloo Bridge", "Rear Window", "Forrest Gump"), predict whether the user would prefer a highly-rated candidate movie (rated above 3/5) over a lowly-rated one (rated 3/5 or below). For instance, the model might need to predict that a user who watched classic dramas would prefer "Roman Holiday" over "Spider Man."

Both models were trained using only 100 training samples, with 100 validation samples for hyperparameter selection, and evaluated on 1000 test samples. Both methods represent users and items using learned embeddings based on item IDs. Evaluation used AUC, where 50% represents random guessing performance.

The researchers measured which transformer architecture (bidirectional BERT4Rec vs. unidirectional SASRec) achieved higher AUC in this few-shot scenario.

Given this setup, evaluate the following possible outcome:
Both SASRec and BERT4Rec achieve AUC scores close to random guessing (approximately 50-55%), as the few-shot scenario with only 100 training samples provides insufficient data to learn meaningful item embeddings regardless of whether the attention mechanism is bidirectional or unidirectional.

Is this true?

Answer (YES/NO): NO